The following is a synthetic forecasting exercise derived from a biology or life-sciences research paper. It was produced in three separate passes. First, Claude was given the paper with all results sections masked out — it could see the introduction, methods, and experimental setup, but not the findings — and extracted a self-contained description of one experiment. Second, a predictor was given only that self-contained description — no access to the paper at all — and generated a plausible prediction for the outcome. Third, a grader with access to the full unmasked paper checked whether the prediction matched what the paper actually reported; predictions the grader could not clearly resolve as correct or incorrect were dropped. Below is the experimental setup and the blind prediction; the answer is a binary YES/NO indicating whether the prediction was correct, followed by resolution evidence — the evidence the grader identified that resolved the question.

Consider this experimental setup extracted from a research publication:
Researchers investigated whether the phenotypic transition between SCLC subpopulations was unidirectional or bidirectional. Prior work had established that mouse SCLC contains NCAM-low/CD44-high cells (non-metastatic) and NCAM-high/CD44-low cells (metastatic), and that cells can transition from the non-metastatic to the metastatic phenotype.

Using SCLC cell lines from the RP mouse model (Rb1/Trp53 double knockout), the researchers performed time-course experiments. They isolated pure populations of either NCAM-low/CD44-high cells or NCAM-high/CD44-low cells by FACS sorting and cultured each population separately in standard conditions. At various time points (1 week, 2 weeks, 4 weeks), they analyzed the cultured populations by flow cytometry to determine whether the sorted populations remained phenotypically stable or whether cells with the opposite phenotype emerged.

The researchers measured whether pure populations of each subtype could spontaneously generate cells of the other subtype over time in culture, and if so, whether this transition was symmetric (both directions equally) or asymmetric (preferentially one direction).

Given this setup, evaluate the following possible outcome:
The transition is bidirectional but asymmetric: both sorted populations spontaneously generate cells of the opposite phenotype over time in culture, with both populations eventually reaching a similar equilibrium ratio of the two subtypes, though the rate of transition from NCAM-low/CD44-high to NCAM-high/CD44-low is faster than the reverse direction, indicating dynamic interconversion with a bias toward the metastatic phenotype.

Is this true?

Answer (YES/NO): NO